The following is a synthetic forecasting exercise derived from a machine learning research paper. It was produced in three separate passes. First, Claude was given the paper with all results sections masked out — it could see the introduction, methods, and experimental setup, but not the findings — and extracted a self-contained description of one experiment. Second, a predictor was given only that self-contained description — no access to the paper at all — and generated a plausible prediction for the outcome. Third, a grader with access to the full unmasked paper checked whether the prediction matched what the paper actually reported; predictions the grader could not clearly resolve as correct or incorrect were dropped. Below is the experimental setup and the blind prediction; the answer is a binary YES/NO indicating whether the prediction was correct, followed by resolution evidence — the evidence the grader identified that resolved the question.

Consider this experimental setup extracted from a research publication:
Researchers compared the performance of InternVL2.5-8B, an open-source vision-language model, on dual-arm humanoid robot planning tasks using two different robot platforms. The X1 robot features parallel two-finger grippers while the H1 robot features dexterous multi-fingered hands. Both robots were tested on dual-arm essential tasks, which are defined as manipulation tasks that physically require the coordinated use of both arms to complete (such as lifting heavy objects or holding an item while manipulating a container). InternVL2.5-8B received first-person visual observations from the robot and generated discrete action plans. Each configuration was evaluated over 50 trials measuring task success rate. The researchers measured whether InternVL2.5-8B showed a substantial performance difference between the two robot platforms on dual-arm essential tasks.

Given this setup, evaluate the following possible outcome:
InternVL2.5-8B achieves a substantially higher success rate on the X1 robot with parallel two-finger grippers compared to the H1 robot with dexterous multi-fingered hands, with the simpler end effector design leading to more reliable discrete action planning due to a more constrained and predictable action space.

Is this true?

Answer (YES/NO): NO